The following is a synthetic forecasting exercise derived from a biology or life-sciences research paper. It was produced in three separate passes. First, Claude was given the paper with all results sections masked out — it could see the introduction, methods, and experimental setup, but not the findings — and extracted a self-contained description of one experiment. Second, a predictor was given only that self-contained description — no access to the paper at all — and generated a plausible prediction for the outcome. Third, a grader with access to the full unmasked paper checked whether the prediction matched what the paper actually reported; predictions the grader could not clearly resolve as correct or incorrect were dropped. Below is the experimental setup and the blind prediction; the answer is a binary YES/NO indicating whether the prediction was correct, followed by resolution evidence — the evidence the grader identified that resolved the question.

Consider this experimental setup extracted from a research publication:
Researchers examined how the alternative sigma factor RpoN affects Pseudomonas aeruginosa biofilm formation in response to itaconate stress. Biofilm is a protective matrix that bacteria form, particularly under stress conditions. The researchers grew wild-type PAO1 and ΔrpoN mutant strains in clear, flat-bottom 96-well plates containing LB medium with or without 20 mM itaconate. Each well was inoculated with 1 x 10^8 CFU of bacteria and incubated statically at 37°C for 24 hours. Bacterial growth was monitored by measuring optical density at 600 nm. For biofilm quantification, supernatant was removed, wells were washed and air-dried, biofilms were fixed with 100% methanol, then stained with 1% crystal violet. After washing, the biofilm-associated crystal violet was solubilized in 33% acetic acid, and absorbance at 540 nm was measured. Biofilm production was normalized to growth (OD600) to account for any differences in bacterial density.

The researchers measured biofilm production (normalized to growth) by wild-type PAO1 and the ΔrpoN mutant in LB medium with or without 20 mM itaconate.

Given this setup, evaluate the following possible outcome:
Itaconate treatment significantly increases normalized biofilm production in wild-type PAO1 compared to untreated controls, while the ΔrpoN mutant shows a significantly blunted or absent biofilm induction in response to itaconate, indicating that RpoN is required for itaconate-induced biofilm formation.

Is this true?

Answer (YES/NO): NO